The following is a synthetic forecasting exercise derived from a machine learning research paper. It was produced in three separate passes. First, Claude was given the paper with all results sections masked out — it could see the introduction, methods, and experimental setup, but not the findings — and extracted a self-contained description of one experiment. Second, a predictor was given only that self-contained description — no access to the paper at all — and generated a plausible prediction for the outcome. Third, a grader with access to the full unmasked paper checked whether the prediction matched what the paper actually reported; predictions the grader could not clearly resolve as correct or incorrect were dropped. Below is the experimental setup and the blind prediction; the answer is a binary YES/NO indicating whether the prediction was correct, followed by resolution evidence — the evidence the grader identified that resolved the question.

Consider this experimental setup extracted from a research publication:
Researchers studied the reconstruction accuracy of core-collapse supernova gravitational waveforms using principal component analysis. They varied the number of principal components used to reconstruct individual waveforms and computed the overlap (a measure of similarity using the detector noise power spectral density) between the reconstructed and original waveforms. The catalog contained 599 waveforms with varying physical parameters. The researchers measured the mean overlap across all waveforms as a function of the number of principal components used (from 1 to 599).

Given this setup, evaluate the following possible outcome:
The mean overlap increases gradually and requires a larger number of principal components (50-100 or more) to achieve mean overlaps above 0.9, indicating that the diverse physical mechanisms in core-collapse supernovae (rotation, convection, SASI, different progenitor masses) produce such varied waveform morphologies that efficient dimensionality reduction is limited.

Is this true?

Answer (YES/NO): NO